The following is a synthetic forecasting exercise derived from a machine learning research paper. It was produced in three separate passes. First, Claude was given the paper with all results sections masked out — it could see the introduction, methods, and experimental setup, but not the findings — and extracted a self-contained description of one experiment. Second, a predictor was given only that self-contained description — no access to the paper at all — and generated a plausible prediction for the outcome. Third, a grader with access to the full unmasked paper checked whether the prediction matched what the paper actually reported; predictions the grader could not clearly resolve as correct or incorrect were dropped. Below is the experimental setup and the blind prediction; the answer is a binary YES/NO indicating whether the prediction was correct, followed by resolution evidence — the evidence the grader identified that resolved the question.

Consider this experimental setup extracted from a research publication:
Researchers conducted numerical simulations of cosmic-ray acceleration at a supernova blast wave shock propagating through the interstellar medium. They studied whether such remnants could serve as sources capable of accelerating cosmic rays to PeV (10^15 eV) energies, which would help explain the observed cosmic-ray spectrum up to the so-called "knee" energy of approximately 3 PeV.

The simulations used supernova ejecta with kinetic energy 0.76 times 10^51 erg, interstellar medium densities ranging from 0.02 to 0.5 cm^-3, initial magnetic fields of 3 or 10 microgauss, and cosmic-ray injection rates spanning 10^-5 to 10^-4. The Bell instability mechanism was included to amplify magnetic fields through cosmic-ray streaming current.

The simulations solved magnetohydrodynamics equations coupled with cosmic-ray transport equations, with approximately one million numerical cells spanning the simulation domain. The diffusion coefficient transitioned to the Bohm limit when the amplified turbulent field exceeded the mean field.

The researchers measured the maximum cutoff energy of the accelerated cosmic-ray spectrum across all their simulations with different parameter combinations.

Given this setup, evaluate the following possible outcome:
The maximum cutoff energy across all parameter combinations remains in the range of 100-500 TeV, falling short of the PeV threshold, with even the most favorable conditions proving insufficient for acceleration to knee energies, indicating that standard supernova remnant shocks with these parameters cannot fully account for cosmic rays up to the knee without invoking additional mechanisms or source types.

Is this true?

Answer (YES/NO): NO